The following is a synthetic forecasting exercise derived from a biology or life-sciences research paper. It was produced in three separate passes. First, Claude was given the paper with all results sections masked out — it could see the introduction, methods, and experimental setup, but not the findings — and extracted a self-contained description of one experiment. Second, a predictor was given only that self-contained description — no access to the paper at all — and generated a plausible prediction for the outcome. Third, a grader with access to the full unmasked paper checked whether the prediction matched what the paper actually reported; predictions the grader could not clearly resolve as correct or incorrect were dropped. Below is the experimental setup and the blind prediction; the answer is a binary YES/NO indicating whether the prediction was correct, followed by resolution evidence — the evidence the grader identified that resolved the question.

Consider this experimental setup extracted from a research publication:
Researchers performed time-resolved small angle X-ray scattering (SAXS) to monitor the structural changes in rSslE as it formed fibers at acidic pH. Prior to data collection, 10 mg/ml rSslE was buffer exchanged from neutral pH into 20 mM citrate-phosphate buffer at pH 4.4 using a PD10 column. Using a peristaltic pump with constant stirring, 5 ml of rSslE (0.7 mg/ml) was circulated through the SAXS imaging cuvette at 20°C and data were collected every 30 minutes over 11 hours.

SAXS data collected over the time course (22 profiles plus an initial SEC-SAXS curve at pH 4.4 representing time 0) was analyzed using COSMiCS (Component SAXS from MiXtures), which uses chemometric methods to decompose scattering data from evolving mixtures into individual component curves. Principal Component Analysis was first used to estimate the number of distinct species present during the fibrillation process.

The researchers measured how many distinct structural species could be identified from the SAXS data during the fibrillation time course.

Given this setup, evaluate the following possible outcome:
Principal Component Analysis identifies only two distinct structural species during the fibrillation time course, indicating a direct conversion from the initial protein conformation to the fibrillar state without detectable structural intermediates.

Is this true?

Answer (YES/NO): YES